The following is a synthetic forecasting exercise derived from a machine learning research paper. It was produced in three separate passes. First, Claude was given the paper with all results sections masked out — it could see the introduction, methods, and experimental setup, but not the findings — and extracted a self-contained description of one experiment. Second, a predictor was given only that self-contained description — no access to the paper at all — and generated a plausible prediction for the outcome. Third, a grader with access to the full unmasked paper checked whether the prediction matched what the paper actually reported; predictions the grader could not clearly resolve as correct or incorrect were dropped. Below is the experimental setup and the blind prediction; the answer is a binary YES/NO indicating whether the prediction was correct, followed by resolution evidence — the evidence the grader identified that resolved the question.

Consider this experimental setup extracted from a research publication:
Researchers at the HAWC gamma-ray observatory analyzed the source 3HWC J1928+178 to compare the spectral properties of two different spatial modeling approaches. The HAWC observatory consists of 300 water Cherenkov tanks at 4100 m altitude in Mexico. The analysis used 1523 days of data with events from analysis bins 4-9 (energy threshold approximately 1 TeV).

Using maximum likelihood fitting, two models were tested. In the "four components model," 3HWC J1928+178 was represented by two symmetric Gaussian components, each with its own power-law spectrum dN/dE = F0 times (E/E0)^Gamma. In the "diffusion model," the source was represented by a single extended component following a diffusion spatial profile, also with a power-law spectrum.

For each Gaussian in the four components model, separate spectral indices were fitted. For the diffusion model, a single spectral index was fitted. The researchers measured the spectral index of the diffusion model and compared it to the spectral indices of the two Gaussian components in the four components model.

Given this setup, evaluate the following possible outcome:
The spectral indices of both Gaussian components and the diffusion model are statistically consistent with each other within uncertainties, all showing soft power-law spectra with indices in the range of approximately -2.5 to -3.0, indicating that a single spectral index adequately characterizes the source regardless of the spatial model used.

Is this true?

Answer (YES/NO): NO